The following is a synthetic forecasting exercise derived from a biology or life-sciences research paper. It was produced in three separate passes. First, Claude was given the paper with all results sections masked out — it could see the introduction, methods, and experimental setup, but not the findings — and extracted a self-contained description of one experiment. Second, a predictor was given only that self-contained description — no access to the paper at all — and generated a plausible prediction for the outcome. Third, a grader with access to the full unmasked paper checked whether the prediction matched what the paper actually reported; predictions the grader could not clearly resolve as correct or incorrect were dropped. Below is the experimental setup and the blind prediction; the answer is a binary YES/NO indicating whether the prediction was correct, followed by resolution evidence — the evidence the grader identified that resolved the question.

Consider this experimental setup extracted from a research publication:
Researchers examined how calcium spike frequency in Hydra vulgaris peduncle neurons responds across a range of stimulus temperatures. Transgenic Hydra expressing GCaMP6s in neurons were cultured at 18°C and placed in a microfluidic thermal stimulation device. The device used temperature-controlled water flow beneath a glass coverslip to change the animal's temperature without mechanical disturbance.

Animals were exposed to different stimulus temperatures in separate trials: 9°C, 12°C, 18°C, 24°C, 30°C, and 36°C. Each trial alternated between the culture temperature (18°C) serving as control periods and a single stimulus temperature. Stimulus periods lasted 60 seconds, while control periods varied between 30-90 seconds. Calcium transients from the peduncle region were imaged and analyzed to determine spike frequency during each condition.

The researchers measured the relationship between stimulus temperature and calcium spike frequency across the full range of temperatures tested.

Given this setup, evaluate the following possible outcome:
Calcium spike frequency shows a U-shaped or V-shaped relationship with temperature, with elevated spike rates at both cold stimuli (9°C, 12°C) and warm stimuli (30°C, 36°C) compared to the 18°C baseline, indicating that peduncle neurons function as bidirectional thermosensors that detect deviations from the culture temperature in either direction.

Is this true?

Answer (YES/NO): NO